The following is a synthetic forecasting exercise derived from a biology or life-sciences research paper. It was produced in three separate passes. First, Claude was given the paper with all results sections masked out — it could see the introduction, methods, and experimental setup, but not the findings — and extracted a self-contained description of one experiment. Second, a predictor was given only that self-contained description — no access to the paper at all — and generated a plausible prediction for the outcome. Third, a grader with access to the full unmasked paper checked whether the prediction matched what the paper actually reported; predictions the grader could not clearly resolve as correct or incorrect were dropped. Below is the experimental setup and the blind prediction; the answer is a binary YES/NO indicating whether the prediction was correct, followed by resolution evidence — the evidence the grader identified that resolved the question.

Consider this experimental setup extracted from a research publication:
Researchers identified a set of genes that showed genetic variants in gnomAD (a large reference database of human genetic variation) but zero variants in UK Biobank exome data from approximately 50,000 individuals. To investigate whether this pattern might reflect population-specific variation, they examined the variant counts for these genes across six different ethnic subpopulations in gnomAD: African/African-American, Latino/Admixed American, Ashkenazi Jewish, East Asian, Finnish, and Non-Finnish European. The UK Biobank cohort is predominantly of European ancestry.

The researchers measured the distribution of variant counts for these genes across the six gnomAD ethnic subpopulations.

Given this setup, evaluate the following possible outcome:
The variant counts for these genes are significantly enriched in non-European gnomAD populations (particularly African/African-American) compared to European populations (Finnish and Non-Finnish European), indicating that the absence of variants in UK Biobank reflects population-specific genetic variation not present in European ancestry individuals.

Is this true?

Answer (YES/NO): NO